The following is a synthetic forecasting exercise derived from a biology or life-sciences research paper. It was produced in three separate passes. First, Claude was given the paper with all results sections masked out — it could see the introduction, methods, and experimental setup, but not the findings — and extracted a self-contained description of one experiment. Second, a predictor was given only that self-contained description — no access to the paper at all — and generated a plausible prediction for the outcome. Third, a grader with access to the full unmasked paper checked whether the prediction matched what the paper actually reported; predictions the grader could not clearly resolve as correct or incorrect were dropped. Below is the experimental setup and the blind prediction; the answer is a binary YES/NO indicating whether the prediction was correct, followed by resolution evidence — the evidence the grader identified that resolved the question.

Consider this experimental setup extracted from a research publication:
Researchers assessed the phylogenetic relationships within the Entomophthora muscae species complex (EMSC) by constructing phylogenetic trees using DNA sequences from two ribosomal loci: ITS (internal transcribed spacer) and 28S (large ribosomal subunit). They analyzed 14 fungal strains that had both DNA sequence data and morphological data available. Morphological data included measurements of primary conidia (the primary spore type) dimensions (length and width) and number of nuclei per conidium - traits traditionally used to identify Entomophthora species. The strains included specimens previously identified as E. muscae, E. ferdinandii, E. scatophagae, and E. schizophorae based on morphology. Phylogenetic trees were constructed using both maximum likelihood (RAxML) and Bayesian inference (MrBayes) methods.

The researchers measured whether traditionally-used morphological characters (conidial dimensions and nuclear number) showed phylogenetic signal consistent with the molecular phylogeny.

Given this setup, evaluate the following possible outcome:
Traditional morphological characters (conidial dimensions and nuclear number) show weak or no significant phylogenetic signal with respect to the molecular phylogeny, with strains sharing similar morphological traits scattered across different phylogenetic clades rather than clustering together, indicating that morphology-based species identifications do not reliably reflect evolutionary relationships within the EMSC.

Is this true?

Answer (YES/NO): YES